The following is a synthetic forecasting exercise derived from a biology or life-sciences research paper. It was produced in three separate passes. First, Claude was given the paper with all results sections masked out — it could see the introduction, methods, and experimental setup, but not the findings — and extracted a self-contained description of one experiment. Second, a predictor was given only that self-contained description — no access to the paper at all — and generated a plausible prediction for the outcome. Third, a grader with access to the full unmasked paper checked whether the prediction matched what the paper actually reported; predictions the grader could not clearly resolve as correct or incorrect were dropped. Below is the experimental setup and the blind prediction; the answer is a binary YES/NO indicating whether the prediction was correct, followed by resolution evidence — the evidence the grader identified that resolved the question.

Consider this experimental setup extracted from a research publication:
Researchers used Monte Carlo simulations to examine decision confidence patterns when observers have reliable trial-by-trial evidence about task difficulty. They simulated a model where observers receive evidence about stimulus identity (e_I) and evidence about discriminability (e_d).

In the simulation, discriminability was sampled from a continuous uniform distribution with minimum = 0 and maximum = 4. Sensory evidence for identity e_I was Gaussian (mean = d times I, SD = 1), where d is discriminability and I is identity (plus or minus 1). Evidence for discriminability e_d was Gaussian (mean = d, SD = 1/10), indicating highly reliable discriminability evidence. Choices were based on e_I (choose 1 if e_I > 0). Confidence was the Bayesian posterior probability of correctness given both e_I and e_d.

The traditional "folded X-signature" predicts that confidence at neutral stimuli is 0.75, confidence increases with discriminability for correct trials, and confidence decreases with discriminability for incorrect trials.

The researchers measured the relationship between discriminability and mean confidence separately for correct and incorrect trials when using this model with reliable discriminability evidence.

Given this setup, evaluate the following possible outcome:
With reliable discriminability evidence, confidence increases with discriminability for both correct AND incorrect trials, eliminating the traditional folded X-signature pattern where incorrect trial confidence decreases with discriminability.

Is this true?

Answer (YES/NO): YES